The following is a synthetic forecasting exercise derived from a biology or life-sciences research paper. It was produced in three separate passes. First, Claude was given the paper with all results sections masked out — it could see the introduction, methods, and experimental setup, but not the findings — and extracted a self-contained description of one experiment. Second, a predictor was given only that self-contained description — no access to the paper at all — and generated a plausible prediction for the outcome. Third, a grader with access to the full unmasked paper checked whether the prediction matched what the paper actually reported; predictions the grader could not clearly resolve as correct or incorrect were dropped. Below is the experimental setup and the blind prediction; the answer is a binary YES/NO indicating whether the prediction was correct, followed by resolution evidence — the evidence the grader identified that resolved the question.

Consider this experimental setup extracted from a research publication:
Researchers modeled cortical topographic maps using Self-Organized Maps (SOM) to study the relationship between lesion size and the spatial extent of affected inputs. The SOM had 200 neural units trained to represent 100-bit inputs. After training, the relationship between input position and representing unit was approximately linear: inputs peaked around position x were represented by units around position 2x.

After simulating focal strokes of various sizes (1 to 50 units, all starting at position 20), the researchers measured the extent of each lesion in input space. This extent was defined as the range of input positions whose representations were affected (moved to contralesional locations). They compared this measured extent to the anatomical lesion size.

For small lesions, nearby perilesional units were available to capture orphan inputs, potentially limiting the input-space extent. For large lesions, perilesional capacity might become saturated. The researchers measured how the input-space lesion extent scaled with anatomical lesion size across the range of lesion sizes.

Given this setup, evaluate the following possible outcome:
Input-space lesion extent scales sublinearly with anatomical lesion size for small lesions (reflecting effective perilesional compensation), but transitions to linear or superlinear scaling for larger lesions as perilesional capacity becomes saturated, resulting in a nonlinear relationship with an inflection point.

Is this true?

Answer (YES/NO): NO